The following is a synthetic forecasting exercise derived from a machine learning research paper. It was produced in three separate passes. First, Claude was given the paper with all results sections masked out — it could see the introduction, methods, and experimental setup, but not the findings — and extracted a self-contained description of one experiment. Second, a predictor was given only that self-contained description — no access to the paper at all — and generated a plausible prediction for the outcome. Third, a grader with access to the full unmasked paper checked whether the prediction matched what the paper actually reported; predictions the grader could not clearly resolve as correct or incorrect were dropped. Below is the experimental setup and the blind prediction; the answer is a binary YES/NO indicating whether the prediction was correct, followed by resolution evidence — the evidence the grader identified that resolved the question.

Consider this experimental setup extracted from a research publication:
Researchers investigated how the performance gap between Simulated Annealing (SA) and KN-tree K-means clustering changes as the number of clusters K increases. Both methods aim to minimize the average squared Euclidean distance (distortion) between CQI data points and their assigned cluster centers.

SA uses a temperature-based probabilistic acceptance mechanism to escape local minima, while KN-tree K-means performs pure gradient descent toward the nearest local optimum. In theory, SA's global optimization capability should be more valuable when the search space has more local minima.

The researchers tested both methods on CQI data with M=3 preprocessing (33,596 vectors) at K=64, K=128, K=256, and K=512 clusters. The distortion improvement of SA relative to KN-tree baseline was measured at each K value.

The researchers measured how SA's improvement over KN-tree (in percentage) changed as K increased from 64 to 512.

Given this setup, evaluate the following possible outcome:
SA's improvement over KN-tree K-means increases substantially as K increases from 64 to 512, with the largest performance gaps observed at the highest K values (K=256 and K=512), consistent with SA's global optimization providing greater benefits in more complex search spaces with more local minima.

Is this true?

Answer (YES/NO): NO